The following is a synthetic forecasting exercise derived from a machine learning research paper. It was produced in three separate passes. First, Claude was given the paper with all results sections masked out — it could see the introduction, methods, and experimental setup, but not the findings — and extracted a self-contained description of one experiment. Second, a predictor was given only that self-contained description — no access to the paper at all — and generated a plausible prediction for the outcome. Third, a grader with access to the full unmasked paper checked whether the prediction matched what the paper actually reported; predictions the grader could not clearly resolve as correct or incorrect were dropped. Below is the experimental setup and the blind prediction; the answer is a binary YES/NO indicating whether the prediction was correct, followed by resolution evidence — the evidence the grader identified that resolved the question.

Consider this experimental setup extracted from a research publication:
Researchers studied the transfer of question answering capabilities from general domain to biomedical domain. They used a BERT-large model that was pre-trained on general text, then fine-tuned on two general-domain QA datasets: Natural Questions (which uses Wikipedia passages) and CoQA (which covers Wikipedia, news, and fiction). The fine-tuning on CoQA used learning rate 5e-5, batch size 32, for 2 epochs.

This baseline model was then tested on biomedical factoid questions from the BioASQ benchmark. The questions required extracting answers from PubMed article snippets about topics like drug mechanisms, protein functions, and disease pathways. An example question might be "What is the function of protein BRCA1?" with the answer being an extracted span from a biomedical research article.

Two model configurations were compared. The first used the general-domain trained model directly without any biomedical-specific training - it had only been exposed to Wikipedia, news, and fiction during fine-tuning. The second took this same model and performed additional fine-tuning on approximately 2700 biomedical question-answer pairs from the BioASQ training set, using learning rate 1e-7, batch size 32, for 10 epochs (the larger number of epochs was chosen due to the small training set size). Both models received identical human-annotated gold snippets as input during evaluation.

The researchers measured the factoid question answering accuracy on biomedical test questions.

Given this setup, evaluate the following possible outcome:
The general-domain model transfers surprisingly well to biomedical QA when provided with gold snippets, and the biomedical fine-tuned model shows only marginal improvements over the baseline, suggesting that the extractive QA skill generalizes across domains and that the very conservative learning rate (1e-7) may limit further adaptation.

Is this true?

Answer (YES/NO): NO